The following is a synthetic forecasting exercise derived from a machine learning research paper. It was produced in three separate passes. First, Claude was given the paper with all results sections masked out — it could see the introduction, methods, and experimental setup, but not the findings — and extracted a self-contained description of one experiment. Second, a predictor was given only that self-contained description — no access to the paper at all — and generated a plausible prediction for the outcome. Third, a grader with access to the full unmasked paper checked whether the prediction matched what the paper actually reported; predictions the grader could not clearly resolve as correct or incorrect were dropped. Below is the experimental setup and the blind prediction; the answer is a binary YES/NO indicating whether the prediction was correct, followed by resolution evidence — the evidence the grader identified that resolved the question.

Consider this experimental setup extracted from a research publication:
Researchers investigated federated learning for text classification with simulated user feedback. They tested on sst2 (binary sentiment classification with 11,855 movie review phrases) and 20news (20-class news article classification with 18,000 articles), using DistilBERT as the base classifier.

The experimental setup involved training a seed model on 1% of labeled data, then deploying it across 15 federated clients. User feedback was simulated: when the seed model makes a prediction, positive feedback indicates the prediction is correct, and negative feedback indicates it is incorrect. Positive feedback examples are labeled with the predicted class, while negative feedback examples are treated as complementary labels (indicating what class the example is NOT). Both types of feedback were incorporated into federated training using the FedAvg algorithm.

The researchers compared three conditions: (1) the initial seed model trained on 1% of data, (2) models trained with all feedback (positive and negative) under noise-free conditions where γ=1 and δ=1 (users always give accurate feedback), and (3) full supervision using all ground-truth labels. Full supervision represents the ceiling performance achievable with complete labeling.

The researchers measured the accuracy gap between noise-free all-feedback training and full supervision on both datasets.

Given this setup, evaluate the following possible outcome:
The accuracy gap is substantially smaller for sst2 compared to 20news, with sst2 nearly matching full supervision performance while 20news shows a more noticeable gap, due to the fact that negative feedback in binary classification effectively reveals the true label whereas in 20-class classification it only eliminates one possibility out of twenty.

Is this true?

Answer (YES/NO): YES